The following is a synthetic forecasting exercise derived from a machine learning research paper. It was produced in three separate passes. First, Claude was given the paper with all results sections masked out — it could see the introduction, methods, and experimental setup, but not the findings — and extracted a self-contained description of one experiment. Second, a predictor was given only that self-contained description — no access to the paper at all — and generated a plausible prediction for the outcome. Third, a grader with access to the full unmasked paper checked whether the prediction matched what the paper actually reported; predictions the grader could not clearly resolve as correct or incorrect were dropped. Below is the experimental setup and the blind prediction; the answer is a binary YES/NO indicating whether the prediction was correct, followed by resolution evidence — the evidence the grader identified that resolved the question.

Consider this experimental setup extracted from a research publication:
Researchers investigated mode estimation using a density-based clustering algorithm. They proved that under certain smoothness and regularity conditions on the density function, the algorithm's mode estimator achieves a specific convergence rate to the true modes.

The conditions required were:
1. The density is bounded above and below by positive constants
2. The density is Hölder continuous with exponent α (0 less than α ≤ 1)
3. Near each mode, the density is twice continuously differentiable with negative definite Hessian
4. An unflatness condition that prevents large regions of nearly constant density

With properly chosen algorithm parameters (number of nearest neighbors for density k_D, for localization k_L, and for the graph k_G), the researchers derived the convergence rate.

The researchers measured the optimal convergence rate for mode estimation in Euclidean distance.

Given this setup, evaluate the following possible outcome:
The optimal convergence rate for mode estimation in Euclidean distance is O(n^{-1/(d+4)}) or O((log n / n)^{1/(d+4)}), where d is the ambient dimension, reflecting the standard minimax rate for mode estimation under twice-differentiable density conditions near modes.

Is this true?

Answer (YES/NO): YES